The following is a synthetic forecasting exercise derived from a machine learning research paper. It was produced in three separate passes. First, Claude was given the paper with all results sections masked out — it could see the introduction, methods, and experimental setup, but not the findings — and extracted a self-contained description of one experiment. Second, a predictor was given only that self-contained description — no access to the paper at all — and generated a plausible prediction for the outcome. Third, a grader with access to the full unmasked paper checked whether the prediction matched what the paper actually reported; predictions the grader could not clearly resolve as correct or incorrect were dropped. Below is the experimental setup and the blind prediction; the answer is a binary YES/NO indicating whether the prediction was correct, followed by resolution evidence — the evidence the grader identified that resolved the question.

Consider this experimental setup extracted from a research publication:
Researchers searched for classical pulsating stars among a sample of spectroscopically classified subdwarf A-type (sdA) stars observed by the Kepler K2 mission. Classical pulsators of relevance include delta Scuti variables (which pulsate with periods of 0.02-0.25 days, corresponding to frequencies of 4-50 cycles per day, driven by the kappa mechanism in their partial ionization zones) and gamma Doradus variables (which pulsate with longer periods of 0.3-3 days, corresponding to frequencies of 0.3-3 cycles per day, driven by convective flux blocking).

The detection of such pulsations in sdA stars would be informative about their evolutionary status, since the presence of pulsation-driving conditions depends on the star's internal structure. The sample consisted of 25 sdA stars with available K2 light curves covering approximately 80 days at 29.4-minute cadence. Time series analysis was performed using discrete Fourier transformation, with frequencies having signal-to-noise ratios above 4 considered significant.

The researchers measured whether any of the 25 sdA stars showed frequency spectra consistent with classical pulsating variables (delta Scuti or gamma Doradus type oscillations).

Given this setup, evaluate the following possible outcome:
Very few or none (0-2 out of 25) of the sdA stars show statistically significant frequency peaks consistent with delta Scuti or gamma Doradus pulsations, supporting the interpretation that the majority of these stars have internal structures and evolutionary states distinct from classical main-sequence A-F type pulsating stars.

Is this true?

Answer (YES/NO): YES